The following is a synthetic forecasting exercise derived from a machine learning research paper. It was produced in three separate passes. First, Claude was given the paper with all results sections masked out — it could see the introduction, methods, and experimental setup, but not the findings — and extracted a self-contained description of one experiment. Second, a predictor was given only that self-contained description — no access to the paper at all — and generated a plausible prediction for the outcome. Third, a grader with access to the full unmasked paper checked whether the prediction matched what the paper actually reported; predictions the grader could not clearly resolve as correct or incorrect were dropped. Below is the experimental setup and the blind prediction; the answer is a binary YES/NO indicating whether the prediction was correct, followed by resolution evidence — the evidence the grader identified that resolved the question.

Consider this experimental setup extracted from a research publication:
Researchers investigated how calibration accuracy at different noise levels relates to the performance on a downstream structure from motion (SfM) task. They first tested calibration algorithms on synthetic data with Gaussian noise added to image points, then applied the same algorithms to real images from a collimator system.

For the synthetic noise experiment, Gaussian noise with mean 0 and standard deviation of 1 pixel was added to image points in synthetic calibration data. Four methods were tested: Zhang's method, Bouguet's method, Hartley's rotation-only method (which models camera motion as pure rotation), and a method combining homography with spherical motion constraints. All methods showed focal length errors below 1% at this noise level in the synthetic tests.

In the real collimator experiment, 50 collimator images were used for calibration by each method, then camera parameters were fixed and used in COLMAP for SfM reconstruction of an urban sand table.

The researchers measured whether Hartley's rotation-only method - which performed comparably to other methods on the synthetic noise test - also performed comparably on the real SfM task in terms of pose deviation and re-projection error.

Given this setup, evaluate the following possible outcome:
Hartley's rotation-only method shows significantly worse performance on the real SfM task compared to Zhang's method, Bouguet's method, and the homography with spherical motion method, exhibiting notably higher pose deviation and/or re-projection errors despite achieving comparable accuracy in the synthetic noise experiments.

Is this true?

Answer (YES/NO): YES